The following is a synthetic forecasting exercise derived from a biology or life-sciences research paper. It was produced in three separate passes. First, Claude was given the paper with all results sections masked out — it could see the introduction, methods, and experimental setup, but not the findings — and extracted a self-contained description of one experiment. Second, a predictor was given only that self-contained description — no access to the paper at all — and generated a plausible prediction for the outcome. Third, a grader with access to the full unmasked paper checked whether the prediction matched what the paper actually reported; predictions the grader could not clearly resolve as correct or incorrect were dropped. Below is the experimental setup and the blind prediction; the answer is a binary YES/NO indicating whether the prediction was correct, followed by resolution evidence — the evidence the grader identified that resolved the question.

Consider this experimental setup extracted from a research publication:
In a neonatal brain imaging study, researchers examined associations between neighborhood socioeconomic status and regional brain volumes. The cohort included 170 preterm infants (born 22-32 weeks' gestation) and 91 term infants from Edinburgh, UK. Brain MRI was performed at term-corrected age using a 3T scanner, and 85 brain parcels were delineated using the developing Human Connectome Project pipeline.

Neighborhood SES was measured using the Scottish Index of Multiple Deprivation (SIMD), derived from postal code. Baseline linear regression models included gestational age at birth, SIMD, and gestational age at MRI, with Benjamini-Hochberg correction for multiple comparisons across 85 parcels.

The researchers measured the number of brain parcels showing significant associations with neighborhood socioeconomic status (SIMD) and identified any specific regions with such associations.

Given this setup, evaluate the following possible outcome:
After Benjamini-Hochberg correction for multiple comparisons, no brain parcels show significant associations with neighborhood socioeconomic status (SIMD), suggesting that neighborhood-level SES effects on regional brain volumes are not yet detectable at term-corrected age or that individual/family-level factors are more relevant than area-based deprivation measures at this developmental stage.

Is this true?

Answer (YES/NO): NO